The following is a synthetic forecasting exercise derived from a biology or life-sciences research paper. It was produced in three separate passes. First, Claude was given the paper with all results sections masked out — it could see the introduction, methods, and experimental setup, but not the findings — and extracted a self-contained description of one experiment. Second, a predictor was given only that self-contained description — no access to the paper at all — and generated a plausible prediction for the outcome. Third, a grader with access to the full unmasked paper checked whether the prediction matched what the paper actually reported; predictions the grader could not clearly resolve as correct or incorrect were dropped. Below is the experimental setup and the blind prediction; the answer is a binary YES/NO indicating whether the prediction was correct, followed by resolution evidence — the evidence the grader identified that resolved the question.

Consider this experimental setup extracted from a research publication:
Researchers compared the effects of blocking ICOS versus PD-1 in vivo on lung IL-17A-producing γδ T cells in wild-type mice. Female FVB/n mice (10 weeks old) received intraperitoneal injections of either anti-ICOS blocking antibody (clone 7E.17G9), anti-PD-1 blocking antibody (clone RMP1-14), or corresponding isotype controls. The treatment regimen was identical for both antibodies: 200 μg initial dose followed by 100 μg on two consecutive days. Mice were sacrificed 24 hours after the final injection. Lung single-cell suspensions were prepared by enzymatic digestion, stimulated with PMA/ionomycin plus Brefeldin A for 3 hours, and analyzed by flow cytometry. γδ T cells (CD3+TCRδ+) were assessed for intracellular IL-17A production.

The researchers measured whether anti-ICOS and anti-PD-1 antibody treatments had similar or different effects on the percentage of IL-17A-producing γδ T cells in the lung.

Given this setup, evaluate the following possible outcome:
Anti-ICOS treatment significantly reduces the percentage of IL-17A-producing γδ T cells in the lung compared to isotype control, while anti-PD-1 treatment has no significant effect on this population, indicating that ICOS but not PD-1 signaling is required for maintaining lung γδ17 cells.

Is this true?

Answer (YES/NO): NO